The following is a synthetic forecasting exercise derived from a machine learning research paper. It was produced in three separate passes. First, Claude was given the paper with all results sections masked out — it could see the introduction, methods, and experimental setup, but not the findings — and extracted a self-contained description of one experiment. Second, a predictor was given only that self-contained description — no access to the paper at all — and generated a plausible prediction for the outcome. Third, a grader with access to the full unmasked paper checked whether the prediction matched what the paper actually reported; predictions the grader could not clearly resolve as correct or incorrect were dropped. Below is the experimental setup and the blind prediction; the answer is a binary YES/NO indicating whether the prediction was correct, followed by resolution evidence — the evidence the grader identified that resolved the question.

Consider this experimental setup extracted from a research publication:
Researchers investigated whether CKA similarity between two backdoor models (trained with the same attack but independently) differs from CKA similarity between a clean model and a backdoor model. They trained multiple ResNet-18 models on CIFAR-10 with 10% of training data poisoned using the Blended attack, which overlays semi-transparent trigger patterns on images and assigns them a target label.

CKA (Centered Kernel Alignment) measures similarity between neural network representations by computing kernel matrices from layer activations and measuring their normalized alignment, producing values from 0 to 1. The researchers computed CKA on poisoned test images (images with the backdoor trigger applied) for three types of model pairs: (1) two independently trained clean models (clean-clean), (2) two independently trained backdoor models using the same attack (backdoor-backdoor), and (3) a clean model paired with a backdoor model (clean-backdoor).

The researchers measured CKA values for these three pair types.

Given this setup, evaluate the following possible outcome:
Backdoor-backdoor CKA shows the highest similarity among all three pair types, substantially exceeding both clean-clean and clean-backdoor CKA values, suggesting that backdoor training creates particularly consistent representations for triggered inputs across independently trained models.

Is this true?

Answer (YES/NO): NO